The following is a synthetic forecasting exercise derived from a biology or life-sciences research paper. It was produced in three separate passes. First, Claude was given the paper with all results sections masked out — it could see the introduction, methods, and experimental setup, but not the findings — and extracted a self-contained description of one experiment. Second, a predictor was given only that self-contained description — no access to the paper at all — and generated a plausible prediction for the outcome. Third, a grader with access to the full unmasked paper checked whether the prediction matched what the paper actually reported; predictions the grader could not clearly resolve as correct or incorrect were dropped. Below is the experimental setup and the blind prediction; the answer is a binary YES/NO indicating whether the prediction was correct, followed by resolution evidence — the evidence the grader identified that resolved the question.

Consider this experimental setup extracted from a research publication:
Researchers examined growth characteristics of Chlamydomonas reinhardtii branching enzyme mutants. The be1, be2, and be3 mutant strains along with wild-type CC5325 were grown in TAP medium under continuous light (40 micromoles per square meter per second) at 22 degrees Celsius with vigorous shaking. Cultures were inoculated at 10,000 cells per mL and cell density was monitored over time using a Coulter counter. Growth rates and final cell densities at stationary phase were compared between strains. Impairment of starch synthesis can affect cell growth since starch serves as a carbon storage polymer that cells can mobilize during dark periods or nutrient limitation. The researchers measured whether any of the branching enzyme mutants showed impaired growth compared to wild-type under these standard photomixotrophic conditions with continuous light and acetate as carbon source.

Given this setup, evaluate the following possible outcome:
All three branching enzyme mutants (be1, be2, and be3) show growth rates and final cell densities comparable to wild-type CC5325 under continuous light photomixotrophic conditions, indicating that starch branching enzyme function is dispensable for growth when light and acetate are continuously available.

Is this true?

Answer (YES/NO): YES